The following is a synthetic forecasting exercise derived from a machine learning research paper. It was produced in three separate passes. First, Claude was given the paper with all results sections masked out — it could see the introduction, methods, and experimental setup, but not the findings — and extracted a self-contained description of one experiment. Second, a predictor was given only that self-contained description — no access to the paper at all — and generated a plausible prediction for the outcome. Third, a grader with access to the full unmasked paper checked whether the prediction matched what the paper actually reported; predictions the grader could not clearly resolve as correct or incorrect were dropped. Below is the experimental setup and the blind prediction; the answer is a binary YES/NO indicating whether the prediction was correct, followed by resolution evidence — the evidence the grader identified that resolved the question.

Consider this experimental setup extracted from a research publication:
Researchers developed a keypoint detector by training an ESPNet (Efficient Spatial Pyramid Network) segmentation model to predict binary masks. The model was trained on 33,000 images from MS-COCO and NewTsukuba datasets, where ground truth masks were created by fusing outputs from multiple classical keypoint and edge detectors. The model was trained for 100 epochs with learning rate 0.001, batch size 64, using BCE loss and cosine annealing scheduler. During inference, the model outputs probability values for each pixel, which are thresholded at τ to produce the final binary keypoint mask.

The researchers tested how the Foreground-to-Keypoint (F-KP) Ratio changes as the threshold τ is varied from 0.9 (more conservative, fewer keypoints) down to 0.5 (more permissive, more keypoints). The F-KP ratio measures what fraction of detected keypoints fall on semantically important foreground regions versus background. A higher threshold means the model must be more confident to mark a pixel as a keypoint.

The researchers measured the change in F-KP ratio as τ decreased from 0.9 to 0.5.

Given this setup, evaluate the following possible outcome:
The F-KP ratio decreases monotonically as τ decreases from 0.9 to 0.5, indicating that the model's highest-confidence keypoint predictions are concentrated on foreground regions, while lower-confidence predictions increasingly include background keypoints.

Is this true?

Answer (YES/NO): NO